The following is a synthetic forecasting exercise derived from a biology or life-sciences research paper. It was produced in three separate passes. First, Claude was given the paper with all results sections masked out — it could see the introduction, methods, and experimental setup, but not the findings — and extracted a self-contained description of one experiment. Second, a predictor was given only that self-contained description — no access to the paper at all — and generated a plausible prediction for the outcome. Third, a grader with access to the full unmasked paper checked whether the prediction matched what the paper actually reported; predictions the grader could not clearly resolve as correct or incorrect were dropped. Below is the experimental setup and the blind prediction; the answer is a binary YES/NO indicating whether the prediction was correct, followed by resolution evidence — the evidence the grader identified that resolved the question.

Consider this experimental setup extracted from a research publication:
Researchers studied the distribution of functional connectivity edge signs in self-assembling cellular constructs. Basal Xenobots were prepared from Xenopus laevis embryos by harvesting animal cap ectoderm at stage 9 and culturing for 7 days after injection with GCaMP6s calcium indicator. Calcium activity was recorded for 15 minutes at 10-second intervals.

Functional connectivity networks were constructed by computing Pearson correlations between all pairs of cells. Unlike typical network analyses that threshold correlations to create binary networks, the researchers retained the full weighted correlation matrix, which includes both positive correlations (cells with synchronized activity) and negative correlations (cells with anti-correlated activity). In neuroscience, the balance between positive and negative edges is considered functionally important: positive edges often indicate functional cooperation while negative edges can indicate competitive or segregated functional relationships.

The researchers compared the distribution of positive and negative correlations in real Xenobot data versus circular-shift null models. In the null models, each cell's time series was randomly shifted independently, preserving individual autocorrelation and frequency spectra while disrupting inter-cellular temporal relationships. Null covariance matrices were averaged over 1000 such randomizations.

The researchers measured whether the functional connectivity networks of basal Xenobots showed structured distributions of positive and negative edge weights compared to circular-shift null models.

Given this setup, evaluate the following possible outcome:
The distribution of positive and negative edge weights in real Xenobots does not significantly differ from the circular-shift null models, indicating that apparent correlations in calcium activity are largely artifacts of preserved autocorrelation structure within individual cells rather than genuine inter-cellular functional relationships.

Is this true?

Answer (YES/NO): NO